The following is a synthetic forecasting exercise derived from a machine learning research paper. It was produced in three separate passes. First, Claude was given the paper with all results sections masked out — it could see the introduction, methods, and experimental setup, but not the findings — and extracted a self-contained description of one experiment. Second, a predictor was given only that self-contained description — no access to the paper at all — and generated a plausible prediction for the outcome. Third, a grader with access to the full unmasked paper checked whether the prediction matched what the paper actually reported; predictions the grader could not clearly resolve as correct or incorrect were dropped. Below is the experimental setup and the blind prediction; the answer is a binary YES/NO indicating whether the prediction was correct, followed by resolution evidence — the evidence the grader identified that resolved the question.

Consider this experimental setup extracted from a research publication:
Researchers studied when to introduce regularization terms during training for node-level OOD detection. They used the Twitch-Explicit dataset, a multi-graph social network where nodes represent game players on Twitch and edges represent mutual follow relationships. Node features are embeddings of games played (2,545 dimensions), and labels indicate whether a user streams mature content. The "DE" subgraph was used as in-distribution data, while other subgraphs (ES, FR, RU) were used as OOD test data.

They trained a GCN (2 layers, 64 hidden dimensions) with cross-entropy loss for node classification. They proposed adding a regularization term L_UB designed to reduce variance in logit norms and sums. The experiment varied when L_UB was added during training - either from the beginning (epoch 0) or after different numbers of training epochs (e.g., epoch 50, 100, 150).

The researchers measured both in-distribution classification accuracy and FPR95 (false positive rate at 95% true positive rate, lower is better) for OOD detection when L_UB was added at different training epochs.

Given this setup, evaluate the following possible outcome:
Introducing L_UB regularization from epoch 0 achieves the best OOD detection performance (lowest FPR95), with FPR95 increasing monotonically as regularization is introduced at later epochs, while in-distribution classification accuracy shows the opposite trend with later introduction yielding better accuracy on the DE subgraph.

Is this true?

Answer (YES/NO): NO